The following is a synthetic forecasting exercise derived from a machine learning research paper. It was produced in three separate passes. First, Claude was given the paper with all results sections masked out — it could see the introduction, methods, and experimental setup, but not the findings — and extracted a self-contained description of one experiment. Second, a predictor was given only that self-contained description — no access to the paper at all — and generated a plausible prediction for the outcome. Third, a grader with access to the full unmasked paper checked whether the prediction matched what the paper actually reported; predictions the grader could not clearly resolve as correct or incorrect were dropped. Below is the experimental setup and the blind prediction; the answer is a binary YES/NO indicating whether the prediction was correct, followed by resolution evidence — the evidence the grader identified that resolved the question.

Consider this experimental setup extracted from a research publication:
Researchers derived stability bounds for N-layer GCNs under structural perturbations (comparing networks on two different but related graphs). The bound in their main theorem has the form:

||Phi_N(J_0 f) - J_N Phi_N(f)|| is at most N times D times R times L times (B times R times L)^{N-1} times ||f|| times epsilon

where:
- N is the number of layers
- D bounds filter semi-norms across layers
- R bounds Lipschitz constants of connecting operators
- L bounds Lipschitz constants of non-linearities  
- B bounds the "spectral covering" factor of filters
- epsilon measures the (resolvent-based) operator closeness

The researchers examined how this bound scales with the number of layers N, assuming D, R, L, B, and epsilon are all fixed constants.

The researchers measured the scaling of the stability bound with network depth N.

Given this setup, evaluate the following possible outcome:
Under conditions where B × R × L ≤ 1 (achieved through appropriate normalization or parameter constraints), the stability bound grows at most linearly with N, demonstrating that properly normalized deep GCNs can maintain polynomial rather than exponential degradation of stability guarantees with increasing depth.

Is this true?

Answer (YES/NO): YES